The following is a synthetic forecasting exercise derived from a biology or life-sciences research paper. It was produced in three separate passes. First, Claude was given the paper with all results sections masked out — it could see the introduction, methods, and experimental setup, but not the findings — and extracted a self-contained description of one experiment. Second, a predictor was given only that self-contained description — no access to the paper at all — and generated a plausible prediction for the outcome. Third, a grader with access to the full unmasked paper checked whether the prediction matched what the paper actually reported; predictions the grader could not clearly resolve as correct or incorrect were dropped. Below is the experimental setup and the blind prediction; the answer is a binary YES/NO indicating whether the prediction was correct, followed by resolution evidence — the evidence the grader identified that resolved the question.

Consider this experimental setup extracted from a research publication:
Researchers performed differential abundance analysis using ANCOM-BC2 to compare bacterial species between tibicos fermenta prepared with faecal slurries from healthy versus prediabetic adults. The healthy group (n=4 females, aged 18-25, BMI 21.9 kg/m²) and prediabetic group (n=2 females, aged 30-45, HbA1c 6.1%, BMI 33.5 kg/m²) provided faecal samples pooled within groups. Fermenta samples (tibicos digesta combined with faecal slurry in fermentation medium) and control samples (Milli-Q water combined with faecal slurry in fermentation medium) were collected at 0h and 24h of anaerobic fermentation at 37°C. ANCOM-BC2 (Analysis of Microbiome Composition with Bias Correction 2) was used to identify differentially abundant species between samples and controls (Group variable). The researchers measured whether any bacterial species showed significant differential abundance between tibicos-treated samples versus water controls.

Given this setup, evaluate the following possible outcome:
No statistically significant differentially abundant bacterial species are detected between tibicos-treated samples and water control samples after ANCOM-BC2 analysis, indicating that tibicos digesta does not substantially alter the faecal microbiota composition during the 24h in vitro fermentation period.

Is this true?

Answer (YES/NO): YES